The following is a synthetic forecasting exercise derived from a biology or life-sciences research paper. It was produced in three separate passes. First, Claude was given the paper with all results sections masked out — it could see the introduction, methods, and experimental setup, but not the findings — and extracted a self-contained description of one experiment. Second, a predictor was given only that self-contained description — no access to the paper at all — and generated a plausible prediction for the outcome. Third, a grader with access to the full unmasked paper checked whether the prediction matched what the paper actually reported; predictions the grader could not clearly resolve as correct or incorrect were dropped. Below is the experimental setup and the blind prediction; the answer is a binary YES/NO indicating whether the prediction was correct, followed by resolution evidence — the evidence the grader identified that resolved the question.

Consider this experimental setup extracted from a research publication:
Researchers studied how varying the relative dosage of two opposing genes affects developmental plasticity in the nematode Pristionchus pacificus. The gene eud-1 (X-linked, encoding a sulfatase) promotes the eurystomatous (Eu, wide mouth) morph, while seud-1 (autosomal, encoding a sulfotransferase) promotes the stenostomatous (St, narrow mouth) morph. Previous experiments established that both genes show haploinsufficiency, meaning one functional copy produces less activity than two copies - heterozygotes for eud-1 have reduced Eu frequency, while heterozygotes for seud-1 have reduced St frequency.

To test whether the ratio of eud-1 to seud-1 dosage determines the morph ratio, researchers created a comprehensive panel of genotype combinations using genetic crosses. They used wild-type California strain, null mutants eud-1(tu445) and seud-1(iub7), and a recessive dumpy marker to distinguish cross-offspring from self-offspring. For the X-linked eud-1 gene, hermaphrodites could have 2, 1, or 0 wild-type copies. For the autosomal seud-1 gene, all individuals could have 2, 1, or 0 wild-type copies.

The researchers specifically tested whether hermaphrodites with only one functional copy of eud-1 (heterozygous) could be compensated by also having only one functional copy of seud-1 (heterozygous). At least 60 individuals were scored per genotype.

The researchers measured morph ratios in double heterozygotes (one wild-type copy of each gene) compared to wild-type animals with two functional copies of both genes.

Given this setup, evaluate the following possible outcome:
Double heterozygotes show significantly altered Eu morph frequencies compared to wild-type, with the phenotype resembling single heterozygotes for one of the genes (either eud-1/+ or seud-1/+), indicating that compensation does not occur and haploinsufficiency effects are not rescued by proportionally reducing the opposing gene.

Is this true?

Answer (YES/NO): NO